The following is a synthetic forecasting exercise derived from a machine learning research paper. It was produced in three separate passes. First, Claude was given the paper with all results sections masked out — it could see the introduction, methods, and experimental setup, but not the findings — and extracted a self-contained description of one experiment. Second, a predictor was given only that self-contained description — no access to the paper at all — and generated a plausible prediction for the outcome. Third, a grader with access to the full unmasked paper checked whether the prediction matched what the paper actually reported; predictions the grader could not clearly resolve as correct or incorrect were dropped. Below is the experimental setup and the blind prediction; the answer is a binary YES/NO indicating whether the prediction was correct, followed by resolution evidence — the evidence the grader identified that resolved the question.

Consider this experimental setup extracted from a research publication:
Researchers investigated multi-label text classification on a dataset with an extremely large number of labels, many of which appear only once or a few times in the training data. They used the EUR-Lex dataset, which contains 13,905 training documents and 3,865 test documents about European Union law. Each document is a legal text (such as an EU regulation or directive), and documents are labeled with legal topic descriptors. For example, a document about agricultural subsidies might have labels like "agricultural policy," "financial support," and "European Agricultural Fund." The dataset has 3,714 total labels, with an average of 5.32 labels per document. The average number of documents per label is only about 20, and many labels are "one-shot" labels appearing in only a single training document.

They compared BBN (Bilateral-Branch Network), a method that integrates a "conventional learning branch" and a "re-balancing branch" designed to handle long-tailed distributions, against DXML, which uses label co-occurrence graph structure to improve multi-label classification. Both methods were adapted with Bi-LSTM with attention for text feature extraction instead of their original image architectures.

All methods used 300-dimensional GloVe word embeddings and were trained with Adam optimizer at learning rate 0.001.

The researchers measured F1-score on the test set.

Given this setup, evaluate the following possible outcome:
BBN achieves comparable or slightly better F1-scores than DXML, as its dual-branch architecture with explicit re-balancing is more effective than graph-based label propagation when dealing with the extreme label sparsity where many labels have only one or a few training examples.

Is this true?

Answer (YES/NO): NO